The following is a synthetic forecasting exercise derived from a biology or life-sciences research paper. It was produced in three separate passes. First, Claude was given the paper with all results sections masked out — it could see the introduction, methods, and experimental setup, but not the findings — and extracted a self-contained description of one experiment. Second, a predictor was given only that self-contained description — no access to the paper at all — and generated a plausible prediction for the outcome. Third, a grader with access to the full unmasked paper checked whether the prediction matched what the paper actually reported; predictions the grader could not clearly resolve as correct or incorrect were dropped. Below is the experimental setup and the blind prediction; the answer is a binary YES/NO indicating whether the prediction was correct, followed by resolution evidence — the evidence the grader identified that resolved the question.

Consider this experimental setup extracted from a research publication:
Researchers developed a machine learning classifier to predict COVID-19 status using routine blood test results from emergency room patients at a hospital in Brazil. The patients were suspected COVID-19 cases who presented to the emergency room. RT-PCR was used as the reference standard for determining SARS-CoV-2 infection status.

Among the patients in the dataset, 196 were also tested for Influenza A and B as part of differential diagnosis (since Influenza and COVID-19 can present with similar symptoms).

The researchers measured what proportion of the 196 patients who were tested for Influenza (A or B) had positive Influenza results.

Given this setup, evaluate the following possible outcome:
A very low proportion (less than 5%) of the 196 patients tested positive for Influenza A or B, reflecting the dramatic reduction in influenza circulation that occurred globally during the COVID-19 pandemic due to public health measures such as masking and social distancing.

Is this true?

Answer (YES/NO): NO